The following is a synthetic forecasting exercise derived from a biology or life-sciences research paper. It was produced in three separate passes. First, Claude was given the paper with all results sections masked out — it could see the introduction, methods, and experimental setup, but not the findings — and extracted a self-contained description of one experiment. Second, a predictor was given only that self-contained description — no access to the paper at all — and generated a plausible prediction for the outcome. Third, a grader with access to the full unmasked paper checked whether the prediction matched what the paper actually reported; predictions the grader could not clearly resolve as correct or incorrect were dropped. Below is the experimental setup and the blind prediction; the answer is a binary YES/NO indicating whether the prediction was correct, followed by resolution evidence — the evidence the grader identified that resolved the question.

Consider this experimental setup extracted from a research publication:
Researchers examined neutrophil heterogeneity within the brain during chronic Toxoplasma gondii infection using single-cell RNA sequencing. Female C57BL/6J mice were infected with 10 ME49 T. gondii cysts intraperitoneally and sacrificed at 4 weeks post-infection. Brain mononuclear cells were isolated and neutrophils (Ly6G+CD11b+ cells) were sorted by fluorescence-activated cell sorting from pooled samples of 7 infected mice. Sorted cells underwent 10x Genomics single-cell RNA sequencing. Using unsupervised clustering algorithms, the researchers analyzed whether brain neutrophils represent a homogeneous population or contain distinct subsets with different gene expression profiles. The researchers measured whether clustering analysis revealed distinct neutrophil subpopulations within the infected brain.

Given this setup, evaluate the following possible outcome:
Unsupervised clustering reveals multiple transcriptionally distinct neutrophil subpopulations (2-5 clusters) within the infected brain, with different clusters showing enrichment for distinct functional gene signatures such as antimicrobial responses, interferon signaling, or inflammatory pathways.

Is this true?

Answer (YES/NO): YES